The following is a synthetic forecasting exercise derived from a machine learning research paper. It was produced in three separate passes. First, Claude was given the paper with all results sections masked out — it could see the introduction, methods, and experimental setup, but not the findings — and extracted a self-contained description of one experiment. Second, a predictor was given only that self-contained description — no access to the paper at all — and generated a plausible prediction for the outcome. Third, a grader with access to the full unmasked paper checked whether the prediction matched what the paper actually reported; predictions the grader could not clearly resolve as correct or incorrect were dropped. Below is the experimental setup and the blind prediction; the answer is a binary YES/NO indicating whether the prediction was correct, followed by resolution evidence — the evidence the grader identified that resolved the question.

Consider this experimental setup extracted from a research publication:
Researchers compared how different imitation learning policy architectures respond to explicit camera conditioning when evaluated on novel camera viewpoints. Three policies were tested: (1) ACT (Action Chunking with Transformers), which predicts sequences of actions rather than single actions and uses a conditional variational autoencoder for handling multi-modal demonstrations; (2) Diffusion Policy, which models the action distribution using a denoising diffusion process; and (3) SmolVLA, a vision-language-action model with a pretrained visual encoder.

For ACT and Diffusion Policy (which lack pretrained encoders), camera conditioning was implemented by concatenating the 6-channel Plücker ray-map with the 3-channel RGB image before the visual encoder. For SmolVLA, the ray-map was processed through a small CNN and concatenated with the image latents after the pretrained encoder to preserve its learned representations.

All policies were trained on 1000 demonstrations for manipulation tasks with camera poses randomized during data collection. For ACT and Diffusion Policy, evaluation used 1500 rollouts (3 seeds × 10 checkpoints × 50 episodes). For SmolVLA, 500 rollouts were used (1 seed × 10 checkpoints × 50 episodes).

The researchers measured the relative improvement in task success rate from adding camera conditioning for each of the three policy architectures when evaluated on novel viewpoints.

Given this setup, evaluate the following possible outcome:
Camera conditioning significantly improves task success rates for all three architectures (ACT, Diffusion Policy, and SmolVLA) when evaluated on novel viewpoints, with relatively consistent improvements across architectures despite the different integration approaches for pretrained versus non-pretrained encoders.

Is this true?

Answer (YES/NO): YES